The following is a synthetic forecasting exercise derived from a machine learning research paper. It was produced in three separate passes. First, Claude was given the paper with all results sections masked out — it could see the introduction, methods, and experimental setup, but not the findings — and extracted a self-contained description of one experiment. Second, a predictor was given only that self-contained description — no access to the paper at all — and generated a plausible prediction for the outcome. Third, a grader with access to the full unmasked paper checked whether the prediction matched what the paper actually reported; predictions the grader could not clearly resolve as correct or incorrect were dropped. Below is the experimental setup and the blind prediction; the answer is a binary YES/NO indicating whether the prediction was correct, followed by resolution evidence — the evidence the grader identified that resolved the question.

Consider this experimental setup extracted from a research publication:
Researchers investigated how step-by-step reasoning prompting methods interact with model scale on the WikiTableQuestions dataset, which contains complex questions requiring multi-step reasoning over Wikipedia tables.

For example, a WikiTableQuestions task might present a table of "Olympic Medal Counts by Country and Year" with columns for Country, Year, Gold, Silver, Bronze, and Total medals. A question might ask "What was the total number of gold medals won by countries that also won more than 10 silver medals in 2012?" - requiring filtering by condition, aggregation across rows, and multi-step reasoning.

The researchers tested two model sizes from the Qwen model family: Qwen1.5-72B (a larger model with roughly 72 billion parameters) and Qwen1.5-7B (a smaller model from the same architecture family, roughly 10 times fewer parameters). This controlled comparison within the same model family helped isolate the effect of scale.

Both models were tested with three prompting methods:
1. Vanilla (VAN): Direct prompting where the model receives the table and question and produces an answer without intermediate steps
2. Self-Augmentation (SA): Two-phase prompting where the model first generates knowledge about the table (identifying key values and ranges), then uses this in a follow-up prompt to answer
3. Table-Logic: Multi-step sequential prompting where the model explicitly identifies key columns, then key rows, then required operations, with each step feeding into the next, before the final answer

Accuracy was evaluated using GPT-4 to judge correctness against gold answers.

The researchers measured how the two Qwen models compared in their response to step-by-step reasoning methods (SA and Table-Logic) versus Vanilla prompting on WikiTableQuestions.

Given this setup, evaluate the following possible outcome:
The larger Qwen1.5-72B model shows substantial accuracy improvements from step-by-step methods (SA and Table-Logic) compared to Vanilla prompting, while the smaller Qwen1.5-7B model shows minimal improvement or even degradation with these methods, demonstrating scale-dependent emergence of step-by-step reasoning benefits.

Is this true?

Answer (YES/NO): YES